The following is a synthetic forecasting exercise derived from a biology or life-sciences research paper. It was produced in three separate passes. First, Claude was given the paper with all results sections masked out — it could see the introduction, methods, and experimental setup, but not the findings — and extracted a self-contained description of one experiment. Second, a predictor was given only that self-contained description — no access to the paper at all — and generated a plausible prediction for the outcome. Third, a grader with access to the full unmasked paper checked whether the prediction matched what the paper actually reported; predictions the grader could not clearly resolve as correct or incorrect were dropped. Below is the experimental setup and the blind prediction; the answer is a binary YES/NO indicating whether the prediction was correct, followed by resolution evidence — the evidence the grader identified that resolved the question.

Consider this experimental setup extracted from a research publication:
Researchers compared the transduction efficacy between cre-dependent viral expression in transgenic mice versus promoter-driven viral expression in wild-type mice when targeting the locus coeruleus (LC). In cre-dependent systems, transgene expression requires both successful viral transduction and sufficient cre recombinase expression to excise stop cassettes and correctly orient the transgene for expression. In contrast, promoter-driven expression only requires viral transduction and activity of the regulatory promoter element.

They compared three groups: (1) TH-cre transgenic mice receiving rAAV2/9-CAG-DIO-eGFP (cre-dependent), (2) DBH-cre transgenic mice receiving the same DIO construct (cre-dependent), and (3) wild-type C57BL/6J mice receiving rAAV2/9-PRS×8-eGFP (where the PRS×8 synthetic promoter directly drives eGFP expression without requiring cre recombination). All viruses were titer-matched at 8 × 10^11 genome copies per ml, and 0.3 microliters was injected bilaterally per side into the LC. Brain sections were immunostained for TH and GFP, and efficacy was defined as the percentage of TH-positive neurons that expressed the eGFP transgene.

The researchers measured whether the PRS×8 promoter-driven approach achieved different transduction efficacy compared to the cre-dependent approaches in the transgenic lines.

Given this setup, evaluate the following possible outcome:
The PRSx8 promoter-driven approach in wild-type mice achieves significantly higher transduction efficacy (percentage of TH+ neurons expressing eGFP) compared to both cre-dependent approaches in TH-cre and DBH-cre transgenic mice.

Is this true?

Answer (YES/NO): NO